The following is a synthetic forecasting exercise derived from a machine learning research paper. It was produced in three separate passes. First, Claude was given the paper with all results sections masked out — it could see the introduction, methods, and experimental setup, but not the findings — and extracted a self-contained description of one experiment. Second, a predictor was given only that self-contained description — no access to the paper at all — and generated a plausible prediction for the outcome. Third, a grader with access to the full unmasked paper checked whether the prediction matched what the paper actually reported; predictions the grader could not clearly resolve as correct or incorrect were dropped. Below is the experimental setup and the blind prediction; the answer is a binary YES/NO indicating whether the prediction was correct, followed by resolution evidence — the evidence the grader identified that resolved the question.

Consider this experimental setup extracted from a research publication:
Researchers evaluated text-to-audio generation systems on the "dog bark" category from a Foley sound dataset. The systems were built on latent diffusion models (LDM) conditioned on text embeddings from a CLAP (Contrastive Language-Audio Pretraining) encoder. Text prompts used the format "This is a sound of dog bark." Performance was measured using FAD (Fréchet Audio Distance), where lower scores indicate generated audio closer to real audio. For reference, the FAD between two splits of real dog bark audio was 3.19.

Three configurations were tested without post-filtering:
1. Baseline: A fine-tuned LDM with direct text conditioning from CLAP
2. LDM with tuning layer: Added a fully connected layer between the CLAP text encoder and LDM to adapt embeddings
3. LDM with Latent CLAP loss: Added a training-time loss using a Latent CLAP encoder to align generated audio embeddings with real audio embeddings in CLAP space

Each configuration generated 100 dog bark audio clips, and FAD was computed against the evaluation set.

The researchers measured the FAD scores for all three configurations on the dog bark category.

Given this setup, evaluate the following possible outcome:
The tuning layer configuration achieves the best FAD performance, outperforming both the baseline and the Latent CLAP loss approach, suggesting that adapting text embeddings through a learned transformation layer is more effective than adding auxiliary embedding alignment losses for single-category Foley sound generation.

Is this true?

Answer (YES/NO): NO